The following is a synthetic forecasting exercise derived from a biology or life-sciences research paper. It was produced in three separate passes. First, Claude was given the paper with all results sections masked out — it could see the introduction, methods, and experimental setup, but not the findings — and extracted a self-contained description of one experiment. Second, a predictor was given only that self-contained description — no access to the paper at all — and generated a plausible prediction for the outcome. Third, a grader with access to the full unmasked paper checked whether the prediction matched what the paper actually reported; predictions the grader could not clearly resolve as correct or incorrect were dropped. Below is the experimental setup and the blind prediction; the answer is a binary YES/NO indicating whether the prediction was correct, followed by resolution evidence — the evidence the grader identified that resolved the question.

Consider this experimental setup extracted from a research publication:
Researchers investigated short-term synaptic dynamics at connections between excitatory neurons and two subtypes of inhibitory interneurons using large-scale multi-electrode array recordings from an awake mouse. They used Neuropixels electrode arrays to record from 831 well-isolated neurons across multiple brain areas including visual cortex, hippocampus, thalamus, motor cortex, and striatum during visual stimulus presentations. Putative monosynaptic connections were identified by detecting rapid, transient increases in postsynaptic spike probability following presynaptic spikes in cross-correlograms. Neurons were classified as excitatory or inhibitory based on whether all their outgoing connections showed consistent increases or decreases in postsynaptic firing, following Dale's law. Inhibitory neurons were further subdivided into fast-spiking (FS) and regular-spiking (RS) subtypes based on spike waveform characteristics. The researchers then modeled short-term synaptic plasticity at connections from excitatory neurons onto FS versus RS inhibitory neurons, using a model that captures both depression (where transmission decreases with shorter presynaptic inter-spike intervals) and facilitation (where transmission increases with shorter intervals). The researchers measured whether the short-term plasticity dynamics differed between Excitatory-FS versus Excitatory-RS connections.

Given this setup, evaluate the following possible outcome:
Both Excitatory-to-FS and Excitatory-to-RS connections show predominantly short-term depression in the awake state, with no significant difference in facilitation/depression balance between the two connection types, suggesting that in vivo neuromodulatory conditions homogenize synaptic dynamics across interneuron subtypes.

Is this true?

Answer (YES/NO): NO